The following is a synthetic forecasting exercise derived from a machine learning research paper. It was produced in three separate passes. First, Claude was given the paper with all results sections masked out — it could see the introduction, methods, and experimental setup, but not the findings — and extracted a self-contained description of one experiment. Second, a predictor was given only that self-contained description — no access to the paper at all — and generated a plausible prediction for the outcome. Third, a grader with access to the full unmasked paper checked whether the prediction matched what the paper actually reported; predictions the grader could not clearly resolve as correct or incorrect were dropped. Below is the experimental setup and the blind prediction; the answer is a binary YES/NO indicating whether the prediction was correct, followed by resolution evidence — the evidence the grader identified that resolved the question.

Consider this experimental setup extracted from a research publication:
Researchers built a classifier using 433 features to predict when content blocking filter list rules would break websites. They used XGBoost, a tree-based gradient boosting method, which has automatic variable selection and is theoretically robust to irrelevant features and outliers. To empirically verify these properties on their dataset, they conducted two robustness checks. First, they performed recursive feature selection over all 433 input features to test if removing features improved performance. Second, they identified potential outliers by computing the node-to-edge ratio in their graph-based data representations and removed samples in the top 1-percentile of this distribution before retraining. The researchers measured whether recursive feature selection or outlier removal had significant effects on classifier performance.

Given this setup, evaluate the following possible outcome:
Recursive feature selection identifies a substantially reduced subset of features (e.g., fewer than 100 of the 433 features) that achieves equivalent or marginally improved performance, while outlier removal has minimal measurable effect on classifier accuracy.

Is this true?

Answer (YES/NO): NO